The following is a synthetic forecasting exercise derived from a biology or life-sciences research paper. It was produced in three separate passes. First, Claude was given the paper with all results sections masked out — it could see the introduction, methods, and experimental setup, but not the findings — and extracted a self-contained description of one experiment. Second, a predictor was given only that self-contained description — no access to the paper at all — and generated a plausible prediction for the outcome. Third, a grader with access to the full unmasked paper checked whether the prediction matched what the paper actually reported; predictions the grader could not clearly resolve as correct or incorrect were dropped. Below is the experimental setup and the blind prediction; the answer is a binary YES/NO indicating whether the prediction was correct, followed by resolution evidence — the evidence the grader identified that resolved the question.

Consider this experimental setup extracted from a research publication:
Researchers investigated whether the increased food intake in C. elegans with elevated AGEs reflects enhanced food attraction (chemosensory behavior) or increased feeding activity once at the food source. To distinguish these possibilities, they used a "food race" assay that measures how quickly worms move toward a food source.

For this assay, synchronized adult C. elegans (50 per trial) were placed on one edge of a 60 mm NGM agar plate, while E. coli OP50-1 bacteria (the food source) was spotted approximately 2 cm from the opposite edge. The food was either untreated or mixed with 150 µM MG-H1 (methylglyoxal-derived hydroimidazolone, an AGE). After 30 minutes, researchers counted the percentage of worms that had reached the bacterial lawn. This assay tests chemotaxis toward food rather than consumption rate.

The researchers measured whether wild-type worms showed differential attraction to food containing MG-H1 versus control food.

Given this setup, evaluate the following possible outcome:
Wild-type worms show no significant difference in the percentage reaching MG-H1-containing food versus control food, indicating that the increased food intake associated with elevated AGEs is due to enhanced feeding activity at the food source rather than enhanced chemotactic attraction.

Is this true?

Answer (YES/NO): NO